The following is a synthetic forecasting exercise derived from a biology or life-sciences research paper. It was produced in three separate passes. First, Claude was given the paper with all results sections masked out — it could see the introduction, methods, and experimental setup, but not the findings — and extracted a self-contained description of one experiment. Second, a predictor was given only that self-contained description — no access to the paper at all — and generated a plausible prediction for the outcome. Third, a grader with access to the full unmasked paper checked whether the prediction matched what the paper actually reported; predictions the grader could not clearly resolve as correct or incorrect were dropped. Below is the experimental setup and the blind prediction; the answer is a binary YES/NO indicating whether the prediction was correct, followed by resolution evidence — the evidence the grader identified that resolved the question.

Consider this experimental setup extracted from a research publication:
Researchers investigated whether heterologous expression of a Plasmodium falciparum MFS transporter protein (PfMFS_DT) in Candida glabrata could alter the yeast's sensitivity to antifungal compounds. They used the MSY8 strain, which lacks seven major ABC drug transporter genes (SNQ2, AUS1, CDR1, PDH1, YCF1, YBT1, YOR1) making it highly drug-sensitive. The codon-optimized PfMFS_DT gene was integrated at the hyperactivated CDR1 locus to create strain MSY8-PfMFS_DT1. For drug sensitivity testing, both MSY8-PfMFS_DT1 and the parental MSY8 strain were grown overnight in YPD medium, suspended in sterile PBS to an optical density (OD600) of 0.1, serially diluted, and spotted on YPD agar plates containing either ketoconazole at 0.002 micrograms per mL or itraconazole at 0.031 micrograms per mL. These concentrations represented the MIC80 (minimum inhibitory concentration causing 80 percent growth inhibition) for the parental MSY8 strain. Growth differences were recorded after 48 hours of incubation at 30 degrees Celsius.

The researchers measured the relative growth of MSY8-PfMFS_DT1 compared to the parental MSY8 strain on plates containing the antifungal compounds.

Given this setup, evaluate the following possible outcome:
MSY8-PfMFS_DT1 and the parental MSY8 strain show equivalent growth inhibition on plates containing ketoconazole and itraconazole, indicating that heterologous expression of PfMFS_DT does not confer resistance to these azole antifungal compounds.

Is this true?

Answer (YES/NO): NO